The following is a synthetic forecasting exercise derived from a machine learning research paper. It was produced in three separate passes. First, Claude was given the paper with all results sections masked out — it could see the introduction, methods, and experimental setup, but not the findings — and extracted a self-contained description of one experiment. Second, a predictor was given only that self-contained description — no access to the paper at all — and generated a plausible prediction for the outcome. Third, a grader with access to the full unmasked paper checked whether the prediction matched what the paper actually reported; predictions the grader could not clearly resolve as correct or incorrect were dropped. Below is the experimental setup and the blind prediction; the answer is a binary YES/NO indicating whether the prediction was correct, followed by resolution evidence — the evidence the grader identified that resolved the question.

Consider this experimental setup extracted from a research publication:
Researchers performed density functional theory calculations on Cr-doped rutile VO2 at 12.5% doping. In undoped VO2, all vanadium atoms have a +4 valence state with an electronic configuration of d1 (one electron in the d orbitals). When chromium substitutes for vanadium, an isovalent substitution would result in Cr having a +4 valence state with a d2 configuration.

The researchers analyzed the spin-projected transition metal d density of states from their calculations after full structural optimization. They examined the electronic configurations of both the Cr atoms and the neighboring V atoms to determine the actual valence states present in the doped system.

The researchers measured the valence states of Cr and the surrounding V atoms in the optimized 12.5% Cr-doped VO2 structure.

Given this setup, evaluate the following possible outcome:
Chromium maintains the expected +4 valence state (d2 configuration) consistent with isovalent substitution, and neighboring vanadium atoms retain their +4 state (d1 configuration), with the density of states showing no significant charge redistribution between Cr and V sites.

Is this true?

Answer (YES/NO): NO